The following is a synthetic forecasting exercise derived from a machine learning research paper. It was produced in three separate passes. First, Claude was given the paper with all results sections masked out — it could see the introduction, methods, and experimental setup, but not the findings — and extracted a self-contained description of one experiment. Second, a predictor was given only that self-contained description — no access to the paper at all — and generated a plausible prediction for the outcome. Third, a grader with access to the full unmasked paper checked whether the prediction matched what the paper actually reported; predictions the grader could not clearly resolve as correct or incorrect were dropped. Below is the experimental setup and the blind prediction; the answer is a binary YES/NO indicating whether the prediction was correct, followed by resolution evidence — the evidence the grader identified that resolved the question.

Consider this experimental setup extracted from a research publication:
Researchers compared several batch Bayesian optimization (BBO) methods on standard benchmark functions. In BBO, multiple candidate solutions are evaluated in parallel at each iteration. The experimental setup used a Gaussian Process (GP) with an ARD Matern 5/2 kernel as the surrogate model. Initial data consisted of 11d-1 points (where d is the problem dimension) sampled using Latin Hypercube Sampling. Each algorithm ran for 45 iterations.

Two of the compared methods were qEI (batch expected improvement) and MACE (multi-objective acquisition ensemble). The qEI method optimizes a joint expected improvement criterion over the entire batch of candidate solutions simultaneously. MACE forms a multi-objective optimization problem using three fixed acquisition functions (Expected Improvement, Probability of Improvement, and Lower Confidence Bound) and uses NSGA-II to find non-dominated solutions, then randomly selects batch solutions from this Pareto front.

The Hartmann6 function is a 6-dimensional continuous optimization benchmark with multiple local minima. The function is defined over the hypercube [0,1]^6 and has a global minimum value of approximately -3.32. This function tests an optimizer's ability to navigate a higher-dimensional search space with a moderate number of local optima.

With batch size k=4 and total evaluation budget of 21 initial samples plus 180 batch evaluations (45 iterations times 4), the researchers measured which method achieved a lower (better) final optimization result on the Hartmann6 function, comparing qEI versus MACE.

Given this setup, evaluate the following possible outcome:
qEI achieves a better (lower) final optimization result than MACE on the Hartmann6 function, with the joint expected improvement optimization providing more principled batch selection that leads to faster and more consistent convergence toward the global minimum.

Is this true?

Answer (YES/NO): NO